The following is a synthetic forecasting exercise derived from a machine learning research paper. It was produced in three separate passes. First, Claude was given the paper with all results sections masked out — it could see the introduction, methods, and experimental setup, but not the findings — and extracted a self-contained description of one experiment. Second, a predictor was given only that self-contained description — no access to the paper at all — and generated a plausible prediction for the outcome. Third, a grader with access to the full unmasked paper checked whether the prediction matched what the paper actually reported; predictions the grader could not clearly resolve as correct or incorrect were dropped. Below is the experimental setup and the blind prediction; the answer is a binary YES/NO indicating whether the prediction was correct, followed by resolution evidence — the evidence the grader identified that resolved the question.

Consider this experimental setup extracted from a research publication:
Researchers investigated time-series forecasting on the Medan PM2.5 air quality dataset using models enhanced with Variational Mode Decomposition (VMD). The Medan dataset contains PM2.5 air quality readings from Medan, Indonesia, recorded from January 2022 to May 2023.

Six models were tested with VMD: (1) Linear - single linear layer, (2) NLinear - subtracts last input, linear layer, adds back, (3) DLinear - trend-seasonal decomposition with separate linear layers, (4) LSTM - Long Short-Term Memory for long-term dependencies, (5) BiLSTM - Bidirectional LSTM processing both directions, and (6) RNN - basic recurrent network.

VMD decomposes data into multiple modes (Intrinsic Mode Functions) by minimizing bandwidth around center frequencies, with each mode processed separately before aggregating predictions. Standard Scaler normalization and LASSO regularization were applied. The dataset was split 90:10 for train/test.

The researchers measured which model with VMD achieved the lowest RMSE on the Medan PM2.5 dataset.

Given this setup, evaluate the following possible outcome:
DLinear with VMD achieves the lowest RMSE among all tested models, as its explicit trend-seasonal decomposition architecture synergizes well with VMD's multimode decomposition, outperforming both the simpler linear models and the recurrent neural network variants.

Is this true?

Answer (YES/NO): NO